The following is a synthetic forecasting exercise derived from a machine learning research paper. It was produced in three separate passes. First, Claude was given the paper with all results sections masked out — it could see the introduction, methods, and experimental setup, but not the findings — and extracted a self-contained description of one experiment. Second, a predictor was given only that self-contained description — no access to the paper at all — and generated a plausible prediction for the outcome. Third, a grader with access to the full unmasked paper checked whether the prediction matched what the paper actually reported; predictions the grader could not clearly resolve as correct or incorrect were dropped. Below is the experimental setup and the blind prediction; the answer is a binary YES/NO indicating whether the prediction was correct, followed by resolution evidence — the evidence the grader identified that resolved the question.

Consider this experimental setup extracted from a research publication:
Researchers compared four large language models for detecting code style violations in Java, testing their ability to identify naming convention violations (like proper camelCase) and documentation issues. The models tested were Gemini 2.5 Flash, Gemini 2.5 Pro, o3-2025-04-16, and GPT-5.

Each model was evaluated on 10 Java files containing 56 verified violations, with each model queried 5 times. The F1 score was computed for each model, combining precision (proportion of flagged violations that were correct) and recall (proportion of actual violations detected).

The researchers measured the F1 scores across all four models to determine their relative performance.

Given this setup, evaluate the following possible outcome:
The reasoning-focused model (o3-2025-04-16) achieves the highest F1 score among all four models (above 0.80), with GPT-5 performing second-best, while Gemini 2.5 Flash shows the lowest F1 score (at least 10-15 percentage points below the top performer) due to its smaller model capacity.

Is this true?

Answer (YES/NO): NO